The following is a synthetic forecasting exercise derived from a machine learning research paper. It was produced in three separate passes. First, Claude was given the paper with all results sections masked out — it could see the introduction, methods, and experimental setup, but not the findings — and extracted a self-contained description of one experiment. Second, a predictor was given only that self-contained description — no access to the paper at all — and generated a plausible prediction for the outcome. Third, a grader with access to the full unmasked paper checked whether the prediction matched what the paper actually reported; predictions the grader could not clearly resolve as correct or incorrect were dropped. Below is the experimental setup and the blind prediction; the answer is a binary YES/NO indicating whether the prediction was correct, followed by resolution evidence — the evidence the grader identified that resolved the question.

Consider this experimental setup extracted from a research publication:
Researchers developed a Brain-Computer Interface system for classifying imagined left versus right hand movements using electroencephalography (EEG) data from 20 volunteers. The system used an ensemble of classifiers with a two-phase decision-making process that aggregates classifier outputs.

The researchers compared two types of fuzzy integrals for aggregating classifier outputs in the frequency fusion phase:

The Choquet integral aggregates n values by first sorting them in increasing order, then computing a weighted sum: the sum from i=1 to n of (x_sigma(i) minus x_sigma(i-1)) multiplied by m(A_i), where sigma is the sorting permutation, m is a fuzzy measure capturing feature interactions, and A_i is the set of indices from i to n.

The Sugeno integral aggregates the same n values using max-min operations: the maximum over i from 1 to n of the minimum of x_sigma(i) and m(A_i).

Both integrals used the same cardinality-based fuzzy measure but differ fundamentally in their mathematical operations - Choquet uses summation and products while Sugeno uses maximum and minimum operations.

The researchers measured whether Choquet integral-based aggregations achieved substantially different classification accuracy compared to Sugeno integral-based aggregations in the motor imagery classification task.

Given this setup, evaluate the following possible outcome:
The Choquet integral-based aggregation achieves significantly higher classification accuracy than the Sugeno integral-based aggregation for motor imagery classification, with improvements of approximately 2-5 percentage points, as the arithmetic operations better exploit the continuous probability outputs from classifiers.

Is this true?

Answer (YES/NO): NO